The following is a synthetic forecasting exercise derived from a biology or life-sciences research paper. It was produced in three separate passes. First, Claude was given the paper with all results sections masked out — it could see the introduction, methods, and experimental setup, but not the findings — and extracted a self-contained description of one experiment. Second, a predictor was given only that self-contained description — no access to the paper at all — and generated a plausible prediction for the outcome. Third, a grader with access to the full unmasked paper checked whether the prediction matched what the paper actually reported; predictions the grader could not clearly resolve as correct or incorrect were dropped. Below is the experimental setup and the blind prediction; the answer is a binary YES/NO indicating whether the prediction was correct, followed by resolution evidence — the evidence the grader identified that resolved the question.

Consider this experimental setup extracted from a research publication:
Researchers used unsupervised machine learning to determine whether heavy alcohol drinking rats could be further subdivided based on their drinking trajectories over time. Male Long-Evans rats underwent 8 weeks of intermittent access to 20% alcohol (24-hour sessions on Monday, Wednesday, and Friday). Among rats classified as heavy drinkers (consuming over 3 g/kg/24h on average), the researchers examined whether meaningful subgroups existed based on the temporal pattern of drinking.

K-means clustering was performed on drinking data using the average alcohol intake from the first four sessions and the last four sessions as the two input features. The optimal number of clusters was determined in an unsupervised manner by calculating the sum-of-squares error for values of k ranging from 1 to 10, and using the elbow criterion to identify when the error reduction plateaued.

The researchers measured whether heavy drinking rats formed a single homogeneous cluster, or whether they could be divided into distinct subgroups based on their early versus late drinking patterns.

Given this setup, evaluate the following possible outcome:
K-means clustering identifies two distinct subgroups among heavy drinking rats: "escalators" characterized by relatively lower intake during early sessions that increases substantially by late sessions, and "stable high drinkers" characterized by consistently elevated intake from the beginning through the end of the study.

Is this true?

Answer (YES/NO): YES